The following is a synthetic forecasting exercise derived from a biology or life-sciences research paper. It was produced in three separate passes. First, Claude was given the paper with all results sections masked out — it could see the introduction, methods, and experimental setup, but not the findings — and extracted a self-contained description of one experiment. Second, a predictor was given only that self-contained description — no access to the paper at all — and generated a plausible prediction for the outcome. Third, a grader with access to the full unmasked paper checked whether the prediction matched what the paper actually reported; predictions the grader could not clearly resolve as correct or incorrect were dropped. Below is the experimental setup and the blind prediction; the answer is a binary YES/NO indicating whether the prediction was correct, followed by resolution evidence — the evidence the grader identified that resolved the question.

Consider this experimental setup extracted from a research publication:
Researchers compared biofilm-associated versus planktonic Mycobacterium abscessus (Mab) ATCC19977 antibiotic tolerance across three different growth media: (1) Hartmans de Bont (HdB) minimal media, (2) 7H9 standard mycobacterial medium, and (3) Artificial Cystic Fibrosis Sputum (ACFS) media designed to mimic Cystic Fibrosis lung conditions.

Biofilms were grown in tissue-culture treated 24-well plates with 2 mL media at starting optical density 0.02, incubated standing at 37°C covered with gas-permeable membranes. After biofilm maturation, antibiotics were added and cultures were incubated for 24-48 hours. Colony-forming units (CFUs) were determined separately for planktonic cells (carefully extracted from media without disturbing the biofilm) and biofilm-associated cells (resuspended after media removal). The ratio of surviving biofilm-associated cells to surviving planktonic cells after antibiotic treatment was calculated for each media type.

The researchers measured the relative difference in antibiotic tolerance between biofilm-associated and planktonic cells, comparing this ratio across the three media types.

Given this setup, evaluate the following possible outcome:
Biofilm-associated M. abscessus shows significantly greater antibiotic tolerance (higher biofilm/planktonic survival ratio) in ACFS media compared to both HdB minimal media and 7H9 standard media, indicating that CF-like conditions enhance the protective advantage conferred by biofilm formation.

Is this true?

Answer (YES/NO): YES